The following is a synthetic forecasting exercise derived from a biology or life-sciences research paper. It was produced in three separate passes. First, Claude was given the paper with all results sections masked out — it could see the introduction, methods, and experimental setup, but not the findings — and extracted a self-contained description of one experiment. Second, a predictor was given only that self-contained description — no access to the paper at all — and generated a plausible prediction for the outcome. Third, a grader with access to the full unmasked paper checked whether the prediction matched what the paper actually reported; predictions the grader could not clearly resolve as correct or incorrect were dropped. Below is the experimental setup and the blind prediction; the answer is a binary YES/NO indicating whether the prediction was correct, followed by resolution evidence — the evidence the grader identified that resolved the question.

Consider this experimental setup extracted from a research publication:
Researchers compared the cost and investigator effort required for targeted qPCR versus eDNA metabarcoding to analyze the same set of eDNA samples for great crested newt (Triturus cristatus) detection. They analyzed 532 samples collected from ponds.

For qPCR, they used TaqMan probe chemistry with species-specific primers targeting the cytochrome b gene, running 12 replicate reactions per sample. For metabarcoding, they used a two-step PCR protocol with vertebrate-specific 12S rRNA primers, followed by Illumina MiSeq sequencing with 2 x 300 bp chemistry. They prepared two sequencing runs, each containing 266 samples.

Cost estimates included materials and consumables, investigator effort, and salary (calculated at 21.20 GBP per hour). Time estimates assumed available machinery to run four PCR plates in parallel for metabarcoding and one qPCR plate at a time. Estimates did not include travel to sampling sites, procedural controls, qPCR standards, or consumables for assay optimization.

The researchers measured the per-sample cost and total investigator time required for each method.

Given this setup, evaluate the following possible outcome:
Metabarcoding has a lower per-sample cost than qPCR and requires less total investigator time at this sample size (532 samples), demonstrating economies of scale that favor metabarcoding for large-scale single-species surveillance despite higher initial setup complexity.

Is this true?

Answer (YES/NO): NO